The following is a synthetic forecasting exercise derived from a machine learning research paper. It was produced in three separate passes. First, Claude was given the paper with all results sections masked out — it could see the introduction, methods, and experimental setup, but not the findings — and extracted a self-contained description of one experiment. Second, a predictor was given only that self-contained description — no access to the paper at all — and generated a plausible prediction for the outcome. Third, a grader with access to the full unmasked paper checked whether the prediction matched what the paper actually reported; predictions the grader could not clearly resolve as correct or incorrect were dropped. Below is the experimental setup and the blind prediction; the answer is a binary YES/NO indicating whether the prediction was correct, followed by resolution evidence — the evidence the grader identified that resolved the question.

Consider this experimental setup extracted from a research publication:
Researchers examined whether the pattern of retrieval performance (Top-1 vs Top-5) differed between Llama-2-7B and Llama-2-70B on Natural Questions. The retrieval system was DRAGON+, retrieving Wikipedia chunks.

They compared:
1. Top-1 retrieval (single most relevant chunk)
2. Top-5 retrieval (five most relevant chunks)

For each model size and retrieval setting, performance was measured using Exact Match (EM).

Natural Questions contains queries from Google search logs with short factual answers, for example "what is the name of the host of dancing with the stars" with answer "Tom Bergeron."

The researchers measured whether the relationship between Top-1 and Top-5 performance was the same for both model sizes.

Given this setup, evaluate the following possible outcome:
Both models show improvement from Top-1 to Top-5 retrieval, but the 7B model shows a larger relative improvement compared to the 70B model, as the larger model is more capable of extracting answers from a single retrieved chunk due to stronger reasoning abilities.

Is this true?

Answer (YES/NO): NO